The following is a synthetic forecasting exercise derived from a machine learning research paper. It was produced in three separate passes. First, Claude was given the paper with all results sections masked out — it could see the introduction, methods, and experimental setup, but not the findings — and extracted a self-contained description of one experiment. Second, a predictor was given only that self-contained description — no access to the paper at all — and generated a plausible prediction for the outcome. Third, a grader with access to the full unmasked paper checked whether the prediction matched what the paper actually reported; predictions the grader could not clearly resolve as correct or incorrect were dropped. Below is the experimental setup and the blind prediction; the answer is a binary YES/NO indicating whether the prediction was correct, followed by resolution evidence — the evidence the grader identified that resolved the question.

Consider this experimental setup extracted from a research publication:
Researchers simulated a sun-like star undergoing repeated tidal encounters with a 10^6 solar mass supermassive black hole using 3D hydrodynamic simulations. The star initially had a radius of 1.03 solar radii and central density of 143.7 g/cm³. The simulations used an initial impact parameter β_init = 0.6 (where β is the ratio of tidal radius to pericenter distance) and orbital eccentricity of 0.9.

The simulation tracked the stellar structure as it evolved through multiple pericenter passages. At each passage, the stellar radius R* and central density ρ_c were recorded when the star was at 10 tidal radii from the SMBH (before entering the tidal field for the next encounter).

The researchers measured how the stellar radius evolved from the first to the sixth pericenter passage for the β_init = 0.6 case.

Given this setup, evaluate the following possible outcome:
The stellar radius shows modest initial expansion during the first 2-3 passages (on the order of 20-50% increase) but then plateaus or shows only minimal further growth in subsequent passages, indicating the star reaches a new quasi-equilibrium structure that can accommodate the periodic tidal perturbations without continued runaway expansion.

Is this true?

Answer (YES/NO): NO